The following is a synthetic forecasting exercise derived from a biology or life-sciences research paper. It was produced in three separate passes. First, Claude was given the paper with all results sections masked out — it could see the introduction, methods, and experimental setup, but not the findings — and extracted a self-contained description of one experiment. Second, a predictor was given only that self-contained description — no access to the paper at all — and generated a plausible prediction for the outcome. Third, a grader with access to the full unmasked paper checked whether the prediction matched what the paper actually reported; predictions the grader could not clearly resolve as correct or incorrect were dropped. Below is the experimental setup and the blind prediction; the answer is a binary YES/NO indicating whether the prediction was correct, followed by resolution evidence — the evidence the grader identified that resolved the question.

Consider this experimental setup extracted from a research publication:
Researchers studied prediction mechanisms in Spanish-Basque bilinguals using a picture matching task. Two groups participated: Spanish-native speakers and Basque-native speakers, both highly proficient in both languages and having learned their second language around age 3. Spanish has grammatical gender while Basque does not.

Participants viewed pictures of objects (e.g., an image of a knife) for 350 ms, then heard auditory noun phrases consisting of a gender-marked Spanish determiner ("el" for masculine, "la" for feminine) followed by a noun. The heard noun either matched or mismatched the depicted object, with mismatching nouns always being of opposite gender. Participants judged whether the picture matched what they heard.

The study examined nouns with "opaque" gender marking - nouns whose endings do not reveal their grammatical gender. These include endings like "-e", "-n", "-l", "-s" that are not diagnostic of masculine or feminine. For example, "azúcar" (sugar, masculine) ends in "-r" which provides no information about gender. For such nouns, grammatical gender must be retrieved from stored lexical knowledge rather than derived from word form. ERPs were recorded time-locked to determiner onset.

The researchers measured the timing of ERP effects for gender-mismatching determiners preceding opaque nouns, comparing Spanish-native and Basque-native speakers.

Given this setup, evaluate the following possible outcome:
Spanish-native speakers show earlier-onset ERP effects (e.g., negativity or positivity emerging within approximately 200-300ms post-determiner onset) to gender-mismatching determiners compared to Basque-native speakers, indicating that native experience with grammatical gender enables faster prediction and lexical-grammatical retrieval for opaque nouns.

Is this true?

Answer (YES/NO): NO